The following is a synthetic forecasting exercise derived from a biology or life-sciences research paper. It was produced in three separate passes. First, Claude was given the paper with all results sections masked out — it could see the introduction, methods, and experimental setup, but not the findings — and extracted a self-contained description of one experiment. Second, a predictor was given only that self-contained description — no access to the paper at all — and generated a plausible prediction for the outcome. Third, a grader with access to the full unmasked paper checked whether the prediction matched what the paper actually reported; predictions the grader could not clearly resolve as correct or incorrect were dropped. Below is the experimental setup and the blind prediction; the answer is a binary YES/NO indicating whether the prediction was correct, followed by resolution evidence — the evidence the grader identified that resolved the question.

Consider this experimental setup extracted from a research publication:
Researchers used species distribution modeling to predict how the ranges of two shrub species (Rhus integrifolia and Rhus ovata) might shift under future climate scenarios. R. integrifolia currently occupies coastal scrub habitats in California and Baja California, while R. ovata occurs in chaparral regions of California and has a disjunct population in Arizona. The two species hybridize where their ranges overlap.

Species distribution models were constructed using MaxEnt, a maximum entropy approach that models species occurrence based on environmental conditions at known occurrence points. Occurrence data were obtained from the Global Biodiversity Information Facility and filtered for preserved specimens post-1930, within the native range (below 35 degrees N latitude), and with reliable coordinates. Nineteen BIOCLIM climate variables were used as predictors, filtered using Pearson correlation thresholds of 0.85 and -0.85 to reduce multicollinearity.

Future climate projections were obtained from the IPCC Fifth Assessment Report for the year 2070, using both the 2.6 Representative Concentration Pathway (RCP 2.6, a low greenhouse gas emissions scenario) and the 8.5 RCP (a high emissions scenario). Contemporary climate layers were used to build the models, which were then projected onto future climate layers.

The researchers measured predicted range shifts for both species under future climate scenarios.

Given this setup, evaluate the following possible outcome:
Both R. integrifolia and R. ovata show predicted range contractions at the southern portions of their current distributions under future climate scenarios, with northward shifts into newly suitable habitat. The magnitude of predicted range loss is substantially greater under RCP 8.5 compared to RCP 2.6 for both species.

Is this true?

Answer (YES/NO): NO